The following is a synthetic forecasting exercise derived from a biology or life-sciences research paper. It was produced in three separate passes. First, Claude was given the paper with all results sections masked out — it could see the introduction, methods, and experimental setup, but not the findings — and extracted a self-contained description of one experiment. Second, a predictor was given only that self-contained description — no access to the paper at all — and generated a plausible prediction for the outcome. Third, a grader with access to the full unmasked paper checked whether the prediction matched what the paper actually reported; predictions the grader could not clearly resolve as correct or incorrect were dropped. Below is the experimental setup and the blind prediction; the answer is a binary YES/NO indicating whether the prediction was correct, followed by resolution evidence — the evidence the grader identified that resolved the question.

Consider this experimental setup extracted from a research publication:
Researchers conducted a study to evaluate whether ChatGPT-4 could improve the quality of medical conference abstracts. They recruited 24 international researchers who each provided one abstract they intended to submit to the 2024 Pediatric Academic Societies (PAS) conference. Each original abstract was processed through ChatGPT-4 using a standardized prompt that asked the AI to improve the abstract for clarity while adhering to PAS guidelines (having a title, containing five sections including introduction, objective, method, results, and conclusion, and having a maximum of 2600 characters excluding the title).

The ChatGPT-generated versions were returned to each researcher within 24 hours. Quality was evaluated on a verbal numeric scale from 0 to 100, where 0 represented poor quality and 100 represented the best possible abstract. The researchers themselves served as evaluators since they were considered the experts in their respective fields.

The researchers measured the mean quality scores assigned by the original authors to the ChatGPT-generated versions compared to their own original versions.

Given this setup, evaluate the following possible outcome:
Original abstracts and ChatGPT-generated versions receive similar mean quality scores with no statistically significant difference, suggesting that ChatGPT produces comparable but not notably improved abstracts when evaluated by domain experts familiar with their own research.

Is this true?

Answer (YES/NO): NO